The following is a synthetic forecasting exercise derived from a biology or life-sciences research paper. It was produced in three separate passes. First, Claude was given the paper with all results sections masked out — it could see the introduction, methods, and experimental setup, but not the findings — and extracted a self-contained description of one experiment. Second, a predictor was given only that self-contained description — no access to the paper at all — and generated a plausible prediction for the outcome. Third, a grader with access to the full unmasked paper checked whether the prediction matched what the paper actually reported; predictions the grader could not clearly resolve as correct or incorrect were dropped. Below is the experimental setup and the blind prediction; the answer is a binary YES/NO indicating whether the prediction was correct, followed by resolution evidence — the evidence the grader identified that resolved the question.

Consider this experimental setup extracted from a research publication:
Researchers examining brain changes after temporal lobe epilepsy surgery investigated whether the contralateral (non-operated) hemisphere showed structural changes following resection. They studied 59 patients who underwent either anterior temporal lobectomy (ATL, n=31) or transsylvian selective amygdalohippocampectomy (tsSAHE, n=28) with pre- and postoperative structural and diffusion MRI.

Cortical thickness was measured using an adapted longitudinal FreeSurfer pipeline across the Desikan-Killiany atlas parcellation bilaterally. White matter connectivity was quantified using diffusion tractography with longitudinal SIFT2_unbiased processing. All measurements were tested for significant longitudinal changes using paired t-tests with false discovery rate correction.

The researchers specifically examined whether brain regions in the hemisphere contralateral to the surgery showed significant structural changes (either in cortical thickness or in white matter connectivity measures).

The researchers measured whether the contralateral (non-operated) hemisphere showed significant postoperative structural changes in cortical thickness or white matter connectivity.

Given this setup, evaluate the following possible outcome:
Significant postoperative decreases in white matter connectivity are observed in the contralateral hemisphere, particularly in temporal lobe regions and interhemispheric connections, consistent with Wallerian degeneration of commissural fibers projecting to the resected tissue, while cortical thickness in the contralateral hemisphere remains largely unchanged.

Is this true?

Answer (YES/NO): NO